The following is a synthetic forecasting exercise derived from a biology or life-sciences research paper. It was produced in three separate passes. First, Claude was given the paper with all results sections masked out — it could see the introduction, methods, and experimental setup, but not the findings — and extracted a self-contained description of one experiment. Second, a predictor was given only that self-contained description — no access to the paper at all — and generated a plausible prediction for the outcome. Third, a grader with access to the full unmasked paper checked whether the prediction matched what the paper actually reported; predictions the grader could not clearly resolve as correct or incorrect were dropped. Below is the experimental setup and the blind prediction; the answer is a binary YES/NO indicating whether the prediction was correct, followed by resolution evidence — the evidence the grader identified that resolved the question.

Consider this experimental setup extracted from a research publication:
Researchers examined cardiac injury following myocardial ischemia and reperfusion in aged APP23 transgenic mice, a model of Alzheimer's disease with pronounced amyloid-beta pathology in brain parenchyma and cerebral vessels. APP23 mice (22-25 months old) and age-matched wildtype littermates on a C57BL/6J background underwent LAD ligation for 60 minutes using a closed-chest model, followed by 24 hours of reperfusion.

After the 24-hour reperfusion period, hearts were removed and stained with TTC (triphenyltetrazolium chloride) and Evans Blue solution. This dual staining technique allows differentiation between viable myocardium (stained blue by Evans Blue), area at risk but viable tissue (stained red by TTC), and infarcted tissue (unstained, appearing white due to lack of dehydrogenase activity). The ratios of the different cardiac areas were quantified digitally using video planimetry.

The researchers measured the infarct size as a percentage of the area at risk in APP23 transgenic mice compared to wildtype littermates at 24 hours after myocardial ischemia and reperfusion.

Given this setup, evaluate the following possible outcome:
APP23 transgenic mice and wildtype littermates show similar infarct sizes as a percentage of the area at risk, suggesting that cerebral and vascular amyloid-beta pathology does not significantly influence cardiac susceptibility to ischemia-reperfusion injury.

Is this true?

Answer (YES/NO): YES